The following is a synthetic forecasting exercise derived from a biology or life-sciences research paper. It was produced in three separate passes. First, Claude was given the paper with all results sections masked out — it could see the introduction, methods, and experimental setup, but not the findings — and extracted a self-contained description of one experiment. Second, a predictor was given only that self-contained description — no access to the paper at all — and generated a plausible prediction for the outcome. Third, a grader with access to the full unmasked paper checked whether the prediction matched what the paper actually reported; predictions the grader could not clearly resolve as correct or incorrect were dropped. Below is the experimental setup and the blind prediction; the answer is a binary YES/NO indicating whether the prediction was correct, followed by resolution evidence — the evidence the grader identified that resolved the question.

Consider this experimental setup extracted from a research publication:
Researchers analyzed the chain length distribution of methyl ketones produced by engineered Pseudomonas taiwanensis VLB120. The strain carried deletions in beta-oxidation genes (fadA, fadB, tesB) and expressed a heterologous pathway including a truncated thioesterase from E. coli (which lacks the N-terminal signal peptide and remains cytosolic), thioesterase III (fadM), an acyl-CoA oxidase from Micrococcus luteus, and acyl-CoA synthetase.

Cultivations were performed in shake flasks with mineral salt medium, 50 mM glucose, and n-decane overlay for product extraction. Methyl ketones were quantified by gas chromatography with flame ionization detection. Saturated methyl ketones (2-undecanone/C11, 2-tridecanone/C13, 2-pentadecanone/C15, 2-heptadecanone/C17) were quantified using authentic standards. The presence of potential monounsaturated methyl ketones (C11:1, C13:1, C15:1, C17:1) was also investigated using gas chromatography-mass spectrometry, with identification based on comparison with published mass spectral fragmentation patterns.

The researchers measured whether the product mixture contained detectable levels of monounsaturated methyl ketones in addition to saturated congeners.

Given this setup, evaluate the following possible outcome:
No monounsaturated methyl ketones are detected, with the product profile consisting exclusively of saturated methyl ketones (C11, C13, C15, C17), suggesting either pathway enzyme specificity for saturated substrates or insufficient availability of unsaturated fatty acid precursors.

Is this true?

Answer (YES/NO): NO